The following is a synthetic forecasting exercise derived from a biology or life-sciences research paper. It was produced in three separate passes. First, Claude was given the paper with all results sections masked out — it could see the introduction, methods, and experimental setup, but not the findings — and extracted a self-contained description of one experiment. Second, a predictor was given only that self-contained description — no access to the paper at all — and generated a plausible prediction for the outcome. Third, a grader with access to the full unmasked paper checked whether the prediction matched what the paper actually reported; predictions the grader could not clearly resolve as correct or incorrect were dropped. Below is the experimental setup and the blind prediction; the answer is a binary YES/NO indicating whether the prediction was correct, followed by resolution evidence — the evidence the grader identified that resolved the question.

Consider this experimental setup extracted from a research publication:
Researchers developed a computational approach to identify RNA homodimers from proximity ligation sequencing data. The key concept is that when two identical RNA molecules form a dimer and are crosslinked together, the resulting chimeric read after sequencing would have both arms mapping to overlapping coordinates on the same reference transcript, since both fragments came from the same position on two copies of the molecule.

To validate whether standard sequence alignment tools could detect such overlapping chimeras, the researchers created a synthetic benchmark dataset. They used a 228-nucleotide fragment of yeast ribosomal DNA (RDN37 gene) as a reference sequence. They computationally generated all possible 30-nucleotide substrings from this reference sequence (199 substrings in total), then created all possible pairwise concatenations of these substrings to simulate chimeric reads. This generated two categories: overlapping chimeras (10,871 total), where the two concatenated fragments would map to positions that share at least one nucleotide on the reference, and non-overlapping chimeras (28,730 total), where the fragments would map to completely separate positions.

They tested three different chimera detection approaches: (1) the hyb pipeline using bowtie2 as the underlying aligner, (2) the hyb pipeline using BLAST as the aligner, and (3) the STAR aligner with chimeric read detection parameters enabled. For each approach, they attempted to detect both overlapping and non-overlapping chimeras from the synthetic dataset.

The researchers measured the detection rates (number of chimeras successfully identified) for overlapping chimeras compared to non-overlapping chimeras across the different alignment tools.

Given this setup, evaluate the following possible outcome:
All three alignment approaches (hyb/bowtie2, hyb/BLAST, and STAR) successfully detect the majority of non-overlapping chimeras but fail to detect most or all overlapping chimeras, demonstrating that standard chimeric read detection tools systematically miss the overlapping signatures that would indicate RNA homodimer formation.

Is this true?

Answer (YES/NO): NO